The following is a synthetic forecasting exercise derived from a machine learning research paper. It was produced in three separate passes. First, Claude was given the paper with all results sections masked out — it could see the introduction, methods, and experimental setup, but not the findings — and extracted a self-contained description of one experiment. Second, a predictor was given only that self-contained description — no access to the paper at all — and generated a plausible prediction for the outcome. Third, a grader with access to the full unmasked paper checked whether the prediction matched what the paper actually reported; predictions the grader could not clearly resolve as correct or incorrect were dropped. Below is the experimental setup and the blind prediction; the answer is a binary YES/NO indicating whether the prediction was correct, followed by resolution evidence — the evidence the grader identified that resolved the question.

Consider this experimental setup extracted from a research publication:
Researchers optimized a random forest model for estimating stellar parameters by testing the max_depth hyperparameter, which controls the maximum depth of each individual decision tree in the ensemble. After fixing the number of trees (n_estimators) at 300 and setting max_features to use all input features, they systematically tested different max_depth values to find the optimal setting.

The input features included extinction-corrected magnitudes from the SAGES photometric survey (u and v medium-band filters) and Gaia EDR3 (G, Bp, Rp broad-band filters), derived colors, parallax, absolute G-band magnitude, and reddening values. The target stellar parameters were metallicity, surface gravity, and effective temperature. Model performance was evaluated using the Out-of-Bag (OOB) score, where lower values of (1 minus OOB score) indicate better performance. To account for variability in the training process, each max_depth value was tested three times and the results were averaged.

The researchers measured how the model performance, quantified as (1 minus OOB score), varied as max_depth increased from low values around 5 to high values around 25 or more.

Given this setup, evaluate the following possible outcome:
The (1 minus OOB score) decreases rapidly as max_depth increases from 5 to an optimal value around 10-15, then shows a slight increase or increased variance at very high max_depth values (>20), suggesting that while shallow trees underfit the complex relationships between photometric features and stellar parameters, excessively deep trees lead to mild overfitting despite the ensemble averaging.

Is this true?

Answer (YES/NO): NO